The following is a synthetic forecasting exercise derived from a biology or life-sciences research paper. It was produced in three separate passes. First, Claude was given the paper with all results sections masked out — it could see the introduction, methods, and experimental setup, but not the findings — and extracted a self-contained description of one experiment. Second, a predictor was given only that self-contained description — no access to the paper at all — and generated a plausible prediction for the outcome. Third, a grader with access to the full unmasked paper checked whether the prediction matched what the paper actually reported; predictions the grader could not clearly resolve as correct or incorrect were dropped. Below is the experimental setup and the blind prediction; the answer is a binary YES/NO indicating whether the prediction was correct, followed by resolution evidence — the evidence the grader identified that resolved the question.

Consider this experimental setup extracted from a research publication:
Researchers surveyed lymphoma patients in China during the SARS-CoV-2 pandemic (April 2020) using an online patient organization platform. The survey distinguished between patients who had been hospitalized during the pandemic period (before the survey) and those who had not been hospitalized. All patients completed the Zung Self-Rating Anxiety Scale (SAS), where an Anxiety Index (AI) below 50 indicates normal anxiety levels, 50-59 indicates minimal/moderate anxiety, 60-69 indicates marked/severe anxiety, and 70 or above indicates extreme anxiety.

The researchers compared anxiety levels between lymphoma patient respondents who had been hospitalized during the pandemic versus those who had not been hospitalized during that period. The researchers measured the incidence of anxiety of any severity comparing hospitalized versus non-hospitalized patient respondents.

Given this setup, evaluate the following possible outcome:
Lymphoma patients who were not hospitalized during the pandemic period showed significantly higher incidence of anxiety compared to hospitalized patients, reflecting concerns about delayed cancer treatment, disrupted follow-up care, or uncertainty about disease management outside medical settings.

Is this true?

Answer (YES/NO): NO